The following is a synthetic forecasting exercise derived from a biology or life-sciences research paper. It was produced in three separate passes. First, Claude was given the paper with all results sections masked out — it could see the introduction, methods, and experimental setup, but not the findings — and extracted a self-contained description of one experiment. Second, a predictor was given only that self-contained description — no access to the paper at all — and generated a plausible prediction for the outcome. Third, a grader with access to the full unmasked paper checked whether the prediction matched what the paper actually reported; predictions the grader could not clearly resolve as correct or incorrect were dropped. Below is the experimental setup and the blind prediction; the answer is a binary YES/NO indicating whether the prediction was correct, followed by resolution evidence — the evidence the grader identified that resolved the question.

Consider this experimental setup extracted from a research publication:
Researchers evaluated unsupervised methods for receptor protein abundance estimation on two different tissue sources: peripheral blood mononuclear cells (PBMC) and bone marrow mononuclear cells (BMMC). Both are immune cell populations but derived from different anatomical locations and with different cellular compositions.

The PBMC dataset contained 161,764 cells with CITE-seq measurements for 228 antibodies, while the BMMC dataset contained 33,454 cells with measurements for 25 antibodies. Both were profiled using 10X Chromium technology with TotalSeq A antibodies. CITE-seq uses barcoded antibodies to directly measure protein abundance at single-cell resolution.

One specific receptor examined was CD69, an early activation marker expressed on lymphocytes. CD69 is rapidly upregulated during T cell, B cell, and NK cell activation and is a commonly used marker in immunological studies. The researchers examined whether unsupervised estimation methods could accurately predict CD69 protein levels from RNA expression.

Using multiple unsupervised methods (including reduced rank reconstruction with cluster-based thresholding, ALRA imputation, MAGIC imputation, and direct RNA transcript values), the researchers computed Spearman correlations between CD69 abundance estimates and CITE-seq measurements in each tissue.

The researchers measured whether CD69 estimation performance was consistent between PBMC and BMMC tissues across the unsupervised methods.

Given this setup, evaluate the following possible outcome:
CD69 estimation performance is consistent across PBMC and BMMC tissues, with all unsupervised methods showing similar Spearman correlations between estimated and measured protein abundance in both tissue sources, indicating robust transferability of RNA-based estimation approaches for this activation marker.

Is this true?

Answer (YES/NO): NO